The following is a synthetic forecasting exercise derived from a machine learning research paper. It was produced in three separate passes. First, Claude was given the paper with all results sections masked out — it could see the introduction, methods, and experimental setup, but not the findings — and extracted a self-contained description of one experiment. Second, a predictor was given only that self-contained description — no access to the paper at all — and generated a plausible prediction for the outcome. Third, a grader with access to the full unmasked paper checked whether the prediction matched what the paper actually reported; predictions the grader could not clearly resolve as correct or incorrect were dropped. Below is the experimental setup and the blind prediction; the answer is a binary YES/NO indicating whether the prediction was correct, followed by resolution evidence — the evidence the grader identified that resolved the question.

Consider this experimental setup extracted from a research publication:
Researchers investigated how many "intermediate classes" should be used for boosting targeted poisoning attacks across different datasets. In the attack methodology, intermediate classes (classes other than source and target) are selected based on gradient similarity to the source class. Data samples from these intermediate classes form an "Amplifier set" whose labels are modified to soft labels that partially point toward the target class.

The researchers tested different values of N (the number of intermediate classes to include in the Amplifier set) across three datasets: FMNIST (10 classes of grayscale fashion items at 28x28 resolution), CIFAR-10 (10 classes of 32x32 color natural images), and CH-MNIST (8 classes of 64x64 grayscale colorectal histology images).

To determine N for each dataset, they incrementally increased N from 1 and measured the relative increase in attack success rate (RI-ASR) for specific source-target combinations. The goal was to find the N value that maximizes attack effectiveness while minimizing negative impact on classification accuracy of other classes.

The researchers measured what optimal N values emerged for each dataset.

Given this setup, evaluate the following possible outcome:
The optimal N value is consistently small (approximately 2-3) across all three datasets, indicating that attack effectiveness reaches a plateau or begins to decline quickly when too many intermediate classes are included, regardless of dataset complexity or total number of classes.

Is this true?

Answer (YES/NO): NO